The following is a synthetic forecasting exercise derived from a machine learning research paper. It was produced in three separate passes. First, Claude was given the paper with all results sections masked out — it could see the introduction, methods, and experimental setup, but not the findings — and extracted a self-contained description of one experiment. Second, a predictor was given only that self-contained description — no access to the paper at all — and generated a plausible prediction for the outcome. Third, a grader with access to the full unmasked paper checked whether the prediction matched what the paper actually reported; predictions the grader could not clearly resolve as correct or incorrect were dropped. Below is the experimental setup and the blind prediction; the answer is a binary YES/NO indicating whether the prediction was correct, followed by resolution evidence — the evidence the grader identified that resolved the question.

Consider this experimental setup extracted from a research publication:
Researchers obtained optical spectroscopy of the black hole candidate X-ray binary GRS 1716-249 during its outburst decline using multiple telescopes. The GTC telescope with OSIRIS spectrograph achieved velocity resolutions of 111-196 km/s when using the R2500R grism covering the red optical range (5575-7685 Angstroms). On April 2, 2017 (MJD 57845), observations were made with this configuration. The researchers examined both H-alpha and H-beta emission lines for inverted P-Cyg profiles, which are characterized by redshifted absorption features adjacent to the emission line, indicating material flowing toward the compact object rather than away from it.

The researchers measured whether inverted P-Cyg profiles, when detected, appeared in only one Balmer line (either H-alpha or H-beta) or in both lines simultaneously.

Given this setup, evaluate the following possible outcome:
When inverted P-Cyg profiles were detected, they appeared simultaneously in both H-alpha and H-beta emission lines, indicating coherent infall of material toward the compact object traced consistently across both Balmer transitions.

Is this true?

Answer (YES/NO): YES